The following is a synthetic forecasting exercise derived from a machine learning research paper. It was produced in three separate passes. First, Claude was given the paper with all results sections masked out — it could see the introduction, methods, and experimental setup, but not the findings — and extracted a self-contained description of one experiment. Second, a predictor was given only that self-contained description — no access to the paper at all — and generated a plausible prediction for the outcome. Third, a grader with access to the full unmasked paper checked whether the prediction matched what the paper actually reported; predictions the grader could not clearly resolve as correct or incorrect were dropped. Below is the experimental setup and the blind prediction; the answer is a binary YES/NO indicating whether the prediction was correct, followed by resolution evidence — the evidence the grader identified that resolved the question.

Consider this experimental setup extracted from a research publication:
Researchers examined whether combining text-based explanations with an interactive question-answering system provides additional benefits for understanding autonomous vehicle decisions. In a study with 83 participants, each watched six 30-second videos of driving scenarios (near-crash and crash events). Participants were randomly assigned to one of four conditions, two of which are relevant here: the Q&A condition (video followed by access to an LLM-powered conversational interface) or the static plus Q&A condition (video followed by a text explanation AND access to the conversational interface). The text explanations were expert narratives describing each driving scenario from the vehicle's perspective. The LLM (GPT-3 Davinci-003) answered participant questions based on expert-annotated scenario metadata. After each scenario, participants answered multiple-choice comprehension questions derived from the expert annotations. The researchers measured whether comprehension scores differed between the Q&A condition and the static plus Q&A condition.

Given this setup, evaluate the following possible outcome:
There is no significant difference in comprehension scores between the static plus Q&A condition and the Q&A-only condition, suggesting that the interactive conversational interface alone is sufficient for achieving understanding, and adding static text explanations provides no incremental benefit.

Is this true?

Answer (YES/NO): NO